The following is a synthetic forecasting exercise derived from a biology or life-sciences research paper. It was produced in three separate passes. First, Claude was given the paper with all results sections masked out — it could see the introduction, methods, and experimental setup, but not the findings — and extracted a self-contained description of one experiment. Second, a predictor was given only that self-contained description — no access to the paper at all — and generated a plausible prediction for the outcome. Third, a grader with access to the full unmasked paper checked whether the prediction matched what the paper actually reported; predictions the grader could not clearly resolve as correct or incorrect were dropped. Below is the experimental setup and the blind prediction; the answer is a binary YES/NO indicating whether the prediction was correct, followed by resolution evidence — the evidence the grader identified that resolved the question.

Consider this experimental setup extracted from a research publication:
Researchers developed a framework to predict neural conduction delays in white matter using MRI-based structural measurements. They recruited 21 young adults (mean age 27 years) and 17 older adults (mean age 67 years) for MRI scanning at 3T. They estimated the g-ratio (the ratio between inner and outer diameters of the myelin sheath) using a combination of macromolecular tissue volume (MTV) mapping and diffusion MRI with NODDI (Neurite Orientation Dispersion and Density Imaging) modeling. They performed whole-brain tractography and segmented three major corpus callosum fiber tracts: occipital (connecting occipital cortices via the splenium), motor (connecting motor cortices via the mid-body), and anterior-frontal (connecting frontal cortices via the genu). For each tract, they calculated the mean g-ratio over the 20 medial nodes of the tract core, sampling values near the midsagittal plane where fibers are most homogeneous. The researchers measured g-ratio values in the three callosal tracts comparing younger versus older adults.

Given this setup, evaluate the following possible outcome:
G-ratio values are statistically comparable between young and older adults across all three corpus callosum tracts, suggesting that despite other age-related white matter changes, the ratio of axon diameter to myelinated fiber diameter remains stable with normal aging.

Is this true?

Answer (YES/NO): NO